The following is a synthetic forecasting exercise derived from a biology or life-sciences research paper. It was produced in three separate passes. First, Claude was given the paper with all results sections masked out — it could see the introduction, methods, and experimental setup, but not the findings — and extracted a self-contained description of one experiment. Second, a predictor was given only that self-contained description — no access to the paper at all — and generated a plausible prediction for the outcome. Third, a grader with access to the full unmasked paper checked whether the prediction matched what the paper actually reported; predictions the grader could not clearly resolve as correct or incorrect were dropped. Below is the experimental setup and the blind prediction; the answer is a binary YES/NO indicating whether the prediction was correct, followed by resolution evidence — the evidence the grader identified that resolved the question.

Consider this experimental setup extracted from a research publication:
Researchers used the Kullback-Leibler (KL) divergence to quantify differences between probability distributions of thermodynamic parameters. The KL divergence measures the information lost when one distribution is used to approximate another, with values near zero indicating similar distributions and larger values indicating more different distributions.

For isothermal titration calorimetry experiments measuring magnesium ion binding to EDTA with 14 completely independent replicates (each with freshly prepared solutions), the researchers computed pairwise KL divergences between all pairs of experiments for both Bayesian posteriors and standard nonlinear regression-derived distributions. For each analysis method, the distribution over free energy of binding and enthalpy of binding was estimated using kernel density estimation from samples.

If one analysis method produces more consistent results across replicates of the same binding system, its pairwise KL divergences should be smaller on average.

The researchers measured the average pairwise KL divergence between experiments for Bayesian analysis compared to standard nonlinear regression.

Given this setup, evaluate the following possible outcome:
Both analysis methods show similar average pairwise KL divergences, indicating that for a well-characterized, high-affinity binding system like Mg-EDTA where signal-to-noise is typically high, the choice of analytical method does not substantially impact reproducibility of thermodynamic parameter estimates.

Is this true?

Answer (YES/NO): NO